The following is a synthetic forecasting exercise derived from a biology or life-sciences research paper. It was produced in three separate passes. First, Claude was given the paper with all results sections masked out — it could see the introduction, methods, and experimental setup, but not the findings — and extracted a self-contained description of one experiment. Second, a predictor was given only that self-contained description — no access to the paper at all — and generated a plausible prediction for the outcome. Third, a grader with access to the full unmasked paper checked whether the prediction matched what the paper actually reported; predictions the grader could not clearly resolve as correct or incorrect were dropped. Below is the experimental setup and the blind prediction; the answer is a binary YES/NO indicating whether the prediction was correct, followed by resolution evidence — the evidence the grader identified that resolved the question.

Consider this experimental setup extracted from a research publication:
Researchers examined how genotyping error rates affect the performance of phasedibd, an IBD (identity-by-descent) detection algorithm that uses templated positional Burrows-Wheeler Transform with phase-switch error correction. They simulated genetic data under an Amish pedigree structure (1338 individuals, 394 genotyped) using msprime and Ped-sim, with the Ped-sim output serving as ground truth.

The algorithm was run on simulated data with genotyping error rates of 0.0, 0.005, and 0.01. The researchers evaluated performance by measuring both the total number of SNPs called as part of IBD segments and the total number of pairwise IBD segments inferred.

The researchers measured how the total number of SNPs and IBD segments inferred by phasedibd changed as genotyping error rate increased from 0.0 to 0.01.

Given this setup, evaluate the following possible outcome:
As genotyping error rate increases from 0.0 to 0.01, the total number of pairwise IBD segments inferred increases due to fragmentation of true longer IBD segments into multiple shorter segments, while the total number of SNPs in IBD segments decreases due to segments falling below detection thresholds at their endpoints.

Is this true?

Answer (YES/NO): NO